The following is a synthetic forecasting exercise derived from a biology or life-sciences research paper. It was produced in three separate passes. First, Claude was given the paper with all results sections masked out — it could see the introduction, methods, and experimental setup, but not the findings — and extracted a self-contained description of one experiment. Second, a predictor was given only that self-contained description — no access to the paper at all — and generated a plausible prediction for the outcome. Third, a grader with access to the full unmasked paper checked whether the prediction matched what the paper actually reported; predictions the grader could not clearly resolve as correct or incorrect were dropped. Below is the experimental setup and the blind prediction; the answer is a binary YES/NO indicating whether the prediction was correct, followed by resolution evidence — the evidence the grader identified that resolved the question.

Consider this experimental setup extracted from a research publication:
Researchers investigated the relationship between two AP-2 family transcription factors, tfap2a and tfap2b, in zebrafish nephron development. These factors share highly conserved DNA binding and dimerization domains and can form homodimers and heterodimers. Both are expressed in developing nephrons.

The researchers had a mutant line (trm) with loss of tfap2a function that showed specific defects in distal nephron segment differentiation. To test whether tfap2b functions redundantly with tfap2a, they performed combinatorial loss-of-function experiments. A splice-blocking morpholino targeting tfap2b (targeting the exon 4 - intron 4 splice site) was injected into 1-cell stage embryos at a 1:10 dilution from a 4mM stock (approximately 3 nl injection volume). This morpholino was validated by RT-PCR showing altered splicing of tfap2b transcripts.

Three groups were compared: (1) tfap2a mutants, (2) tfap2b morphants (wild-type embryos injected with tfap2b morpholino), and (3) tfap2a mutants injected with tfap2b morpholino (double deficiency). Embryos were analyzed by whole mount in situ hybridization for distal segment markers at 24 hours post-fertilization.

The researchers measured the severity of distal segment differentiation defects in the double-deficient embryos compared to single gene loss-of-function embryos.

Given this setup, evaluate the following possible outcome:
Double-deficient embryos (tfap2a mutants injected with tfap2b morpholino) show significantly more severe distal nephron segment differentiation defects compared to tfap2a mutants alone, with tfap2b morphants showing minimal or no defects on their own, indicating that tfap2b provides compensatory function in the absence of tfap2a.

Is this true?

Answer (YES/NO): NO